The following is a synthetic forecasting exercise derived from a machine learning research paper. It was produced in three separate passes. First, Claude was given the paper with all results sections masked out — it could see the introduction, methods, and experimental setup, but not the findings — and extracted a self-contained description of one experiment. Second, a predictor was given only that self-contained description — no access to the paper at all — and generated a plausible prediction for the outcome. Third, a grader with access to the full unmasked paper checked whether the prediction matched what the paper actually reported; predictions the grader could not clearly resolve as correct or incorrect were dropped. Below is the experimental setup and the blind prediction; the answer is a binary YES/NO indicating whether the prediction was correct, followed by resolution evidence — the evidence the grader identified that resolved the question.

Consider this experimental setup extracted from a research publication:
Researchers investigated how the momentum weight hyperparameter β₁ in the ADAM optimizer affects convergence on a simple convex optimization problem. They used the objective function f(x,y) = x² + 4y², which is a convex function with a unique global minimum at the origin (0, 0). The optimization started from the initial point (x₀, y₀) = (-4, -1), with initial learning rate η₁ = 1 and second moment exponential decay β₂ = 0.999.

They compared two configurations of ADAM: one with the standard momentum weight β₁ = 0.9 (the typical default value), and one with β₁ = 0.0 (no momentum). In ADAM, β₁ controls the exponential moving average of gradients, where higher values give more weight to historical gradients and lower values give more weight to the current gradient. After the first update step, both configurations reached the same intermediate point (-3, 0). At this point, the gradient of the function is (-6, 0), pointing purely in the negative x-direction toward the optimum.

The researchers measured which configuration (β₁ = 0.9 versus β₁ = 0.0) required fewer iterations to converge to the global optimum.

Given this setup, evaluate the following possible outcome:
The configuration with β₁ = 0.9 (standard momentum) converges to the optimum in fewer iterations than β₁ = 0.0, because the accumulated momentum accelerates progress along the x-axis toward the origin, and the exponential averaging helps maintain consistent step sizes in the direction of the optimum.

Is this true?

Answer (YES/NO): NO